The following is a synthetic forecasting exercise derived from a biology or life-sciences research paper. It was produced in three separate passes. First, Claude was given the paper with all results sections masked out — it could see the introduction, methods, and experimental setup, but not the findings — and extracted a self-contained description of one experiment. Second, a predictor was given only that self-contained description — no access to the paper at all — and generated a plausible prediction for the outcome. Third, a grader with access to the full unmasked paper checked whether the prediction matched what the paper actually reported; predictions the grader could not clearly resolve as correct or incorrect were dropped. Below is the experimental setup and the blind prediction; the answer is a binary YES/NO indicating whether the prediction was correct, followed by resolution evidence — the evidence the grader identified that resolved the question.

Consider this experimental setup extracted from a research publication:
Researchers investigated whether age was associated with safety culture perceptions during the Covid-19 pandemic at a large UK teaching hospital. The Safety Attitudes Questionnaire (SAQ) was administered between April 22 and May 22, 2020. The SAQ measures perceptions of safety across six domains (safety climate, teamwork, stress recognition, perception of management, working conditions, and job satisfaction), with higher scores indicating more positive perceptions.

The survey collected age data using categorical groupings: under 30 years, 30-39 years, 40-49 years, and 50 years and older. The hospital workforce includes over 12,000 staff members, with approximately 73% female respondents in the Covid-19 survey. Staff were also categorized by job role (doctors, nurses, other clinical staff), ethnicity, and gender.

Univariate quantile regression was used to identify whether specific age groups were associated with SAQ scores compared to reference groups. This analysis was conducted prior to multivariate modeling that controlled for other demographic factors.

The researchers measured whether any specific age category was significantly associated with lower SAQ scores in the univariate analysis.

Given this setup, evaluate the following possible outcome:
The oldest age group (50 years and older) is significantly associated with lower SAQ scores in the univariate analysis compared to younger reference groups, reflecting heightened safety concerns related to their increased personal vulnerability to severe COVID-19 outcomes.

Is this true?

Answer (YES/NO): NO